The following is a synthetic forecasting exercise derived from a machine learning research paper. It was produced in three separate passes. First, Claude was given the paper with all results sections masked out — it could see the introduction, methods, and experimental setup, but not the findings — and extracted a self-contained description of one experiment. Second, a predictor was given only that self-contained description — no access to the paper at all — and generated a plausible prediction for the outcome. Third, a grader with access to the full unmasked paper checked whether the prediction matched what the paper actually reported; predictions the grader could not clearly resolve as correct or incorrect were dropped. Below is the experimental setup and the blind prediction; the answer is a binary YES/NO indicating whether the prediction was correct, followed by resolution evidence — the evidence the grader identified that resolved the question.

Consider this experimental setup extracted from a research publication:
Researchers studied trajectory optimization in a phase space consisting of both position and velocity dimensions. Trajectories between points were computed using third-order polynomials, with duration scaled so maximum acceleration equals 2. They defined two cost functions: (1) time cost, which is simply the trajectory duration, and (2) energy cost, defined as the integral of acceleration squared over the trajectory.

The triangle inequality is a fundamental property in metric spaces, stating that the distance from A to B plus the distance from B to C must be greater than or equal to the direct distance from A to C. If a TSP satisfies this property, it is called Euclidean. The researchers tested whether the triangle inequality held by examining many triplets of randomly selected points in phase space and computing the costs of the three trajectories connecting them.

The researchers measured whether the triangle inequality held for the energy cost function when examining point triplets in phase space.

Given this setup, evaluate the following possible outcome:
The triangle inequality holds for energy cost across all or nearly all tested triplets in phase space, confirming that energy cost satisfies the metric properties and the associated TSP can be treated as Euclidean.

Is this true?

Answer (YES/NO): NO